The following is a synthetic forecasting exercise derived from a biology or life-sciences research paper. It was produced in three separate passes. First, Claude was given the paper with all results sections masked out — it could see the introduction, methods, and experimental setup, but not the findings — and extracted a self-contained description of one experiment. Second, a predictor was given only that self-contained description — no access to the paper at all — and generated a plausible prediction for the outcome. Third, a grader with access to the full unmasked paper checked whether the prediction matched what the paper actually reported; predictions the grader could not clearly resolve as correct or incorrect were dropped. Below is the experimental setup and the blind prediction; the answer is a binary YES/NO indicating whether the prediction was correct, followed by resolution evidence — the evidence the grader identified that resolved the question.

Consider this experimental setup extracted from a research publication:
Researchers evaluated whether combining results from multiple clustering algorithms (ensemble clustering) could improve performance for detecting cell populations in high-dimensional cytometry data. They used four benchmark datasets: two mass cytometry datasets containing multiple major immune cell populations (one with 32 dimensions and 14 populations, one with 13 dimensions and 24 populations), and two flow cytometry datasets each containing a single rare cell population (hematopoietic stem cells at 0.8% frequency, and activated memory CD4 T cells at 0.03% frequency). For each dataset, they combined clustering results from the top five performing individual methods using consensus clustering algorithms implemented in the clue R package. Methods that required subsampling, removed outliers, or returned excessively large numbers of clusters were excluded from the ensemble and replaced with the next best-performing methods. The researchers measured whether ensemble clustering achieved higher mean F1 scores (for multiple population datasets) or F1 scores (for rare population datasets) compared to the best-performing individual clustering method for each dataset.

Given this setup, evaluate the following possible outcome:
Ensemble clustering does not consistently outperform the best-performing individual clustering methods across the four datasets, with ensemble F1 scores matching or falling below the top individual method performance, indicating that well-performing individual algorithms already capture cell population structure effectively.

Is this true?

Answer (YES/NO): YES